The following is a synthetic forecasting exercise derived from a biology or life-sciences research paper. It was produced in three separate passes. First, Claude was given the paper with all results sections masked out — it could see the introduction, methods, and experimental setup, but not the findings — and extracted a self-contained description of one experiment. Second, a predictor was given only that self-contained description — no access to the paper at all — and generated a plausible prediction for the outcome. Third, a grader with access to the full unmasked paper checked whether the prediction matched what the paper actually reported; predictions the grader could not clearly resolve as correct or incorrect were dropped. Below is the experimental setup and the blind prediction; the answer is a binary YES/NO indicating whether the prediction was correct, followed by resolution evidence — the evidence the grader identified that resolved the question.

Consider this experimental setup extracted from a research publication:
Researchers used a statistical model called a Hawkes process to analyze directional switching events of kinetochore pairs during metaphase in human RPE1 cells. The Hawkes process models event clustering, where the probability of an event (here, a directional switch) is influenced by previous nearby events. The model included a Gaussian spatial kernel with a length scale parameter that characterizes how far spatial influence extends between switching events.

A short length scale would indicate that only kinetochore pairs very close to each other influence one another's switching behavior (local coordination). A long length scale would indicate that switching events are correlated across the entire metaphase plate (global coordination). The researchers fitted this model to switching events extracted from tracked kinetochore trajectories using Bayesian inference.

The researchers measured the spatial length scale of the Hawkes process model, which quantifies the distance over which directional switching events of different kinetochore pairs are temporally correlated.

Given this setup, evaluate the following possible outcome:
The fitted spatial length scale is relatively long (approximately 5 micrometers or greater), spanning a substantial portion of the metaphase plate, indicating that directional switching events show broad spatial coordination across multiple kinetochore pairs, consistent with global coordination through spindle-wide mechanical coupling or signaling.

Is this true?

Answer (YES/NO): NO